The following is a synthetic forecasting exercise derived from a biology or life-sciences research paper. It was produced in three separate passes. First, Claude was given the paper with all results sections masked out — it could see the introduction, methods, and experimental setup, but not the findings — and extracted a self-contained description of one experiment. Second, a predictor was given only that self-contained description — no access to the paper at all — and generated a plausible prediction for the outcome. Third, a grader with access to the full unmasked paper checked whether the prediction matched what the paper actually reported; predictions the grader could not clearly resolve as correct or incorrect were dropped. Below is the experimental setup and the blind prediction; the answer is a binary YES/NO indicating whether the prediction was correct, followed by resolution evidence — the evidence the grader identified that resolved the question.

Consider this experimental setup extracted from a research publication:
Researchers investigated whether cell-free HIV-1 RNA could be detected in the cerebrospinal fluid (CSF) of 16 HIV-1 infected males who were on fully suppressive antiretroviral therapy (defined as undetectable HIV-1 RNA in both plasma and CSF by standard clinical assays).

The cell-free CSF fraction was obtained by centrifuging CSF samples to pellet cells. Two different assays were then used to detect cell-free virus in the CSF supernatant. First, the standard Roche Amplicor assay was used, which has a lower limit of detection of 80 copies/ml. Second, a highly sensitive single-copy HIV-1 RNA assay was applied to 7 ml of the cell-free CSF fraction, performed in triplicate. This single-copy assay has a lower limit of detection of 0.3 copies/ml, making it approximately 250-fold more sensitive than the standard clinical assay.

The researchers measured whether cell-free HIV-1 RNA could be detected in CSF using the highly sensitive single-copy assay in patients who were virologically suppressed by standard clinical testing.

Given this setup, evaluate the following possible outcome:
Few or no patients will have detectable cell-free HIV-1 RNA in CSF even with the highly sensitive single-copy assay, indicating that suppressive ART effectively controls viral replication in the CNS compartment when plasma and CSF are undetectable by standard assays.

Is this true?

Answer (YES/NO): YES